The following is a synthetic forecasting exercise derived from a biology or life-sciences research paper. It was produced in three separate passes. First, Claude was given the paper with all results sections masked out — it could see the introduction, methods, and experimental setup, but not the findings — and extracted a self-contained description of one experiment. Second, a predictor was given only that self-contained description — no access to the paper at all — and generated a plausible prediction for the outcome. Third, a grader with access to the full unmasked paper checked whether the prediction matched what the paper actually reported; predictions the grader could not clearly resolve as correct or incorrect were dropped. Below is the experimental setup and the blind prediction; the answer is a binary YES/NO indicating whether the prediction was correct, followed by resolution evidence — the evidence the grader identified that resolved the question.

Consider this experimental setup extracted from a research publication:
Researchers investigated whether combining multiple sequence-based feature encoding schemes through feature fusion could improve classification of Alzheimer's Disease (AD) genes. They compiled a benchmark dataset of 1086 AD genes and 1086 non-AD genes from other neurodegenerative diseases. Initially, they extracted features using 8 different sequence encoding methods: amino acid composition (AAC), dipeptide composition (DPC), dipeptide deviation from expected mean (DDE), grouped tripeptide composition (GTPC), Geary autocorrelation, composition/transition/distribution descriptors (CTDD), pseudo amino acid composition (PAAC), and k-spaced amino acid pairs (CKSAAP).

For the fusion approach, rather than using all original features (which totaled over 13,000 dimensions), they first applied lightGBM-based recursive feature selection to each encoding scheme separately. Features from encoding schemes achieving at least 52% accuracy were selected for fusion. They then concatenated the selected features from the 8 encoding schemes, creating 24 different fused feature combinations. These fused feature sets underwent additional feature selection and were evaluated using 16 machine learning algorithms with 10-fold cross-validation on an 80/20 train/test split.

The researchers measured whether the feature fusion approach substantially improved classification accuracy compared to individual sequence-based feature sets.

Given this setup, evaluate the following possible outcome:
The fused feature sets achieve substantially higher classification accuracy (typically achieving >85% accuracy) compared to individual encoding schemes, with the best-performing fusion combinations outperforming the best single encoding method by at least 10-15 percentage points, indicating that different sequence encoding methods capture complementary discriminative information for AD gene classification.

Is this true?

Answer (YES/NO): NO